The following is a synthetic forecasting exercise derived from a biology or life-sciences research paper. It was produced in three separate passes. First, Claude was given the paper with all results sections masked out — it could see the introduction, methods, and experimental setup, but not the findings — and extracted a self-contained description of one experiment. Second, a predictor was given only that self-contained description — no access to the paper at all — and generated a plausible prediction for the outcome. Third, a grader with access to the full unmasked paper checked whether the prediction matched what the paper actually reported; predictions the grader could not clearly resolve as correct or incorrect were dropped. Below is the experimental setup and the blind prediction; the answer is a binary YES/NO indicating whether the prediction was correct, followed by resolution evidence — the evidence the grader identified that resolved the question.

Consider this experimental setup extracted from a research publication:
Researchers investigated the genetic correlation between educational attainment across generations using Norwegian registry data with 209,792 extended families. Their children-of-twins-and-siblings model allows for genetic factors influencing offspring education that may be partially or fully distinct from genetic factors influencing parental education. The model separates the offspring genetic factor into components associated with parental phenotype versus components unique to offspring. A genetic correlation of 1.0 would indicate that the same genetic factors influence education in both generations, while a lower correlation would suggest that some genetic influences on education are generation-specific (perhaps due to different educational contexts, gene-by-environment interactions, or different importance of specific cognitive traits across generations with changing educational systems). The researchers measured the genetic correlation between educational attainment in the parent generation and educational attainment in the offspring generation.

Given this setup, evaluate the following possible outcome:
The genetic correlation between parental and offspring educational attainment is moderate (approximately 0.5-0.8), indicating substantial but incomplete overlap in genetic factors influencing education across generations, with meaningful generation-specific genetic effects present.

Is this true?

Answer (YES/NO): YES